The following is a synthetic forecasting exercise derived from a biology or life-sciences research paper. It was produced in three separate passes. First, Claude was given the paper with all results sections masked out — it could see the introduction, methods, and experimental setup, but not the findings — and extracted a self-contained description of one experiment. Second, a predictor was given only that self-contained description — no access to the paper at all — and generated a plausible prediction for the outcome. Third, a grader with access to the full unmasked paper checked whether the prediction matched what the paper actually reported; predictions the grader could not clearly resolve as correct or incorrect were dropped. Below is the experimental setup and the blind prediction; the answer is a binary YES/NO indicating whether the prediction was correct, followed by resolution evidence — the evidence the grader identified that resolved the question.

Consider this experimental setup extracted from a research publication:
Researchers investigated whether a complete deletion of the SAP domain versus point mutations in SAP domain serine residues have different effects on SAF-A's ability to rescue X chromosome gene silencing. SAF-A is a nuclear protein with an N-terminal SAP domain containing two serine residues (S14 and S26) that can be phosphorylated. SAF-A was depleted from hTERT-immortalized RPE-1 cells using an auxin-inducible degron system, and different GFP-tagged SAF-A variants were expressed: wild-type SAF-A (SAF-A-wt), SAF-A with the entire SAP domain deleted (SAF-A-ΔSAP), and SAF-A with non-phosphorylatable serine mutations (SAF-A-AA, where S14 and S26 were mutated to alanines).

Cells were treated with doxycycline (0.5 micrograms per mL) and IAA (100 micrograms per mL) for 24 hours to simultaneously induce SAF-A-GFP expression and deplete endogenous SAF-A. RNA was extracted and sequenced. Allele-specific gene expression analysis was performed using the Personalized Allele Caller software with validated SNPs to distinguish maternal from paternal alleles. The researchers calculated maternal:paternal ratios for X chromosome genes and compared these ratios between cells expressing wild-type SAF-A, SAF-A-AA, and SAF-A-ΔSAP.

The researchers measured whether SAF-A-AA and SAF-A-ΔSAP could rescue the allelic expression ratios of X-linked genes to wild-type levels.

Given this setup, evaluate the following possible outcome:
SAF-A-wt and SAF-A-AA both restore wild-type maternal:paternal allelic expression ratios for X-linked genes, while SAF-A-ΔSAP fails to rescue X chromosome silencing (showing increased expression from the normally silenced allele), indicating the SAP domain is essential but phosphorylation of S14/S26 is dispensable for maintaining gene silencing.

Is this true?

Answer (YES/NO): NO